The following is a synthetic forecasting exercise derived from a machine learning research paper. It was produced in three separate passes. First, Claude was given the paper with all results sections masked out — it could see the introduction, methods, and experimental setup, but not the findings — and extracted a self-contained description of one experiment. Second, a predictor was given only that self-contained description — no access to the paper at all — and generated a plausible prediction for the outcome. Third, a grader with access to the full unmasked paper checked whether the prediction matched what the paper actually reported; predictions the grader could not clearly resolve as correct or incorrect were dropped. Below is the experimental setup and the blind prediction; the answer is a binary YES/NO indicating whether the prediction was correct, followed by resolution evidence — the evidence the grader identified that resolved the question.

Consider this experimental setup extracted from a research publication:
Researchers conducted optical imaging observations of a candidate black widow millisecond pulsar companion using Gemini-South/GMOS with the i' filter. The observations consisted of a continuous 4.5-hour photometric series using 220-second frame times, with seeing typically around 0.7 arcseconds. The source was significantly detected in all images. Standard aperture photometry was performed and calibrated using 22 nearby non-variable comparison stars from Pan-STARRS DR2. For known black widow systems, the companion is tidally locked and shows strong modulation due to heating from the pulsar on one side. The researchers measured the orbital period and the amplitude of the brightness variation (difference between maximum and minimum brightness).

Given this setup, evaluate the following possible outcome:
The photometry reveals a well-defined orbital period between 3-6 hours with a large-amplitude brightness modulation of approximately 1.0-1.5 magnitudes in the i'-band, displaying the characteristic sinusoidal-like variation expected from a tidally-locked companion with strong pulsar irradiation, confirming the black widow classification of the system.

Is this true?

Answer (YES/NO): NO